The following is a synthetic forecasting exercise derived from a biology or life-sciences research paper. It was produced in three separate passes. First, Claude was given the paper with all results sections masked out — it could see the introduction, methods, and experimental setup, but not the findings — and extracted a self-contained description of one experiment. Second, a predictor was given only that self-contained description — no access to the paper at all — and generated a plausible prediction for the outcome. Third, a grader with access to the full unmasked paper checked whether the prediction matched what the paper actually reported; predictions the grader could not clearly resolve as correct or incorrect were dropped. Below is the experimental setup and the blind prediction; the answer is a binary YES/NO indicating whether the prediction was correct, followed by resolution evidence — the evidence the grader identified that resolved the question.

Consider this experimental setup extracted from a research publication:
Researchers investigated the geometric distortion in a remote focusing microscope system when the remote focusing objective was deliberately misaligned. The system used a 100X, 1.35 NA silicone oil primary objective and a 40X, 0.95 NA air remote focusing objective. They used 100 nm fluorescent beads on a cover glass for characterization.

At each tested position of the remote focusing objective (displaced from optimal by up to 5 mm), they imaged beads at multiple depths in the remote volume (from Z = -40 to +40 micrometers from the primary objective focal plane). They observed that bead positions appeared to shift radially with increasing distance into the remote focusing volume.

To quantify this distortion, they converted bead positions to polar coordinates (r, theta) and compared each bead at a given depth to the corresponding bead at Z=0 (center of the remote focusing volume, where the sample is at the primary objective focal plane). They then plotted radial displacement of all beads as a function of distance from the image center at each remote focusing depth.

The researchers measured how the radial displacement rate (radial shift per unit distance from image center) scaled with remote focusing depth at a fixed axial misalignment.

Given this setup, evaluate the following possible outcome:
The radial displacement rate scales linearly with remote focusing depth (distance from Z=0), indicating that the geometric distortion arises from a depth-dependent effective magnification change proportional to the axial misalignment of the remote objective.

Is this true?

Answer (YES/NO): YES